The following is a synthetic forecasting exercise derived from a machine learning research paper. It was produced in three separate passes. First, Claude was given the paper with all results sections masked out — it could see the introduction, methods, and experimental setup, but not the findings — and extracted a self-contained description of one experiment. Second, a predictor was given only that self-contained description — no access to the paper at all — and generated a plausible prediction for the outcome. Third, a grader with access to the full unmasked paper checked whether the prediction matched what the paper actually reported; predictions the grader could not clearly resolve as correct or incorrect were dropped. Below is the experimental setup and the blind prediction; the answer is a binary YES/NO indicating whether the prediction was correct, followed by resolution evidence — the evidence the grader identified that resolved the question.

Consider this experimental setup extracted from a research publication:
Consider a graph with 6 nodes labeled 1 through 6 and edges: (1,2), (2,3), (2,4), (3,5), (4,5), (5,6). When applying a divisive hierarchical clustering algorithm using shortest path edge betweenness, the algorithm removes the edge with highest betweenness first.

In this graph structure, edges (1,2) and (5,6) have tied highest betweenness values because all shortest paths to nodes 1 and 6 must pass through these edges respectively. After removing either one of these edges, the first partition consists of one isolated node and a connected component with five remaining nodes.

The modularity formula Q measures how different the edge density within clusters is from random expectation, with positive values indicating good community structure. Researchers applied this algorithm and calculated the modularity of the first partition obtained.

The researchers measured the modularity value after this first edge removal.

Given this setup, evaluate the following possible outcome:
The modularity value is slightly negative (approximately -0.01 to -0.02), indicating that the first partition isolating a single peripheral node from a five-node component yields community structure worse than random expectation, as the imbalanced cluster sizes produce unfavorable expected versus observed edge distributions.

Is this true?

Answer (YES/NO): YES